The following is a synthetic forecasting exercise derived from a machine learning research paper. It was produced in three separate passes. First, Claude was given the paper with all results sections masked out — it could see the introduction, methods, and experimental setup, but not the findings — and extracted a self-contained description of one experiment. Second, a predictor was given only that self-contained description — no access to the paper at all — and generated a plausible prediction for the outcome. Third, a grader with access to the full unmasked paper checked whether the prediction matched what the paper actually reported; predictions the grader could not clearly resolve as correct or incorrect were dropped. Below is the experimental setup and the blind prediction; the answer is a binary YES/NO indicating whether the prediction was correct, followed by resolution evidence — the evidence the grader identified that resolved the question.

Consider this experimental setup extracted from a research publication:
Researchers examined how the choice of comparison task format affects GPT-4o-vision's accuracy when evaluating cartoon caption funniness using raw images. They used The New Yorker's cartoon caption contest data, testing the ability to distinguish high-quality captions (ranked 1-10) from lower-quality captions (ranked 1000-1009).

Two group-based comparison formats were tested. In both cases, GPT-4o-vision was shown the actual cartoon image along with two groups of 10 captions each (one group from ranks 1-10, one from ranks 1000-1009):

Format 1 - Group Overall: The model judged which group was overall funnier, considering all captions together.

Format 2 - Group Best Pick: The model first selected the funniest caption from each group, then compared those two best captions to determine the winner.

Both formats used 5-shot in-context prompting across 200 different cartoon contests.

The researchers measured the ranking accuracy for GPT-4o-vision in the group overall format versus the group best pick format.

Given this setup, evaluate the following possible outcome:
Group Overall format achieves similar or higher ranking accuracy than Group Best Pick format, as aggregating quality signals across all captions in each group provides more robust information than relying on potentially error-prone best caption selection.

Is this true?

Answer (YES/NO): YES